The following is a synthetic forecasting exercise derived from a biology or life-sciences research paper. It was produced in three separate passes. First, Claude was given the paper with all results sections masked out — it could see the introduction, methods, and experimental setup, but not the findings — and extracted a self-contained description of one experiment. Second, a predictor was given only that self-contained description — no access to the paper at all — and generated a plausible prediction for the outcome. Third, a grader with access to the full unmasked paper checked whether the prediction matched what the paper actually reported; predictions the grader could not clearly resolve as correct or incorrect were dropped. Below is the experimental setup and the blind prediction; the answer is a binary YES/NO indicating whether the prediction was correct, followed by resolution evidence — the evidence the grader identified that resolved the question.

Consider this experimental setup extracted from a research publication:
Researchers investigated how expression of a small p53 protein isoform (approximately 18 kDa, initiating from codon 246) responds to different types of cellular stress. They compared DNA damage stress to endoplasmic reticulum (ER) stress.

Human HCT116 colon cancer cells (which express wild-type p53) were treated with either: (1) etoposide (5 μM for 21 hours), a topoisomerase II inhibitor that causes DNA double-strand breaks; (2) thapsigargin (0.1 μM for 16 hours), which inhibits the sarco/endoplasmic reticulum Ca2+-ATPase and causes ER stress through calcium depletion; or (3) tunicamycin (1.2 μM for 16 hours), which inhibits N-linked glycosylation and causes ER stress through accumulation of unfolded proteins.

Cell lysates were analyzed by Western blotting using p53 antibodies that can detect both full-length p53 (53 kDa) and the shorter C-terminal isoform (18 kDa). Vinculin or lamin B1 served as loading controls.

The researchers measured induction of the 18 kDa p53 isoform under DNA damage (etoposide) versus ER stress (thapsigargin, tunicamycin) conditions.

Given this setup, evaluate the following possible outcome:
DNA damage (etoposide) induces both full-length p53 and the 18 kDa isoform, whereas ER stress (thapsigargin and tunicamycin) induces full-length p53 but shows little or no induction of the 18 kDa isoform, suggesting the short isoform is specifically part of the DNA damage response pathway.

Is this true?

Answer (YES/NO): YES